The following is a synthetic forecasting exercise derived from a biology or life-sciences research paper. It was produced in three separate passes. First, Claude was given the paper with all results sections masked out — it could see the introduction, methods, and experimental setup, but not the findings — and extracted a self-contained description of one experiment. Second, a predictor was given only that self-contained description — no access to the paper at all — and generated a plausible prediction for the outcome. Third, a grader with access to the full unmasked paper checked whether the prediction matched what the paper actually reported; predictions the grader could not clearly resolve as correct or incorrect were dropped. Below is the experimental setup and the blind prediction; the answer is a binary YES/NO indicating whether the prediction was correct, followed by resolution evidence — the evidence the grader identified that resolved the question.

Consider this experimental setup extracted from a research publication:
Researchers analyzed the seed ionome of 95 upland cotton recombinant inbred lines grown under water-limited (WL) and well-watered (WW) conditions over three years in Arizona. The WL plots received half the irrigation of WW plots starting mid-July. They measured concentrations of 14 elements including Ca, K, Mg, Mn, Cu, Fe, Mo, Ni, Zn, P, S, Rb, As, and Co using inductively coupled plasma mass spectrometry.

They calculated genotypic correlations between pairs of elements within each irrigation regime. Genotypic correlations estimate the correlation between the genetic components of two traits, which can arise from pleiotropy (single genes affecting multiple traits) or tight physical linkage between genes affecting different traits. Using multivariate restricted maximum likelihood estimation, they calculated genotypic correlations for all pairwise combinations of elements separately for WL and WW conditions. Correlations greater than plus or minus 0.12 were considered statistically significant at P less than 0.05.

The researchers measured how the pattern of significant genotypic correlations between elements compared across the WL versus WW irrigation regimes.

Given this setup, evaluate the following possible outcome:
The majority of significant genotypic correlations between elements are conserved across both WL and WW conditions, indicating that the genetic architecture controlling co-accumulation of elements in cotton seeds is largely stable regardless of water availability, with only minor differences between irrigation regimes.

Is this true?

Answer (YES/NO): YES